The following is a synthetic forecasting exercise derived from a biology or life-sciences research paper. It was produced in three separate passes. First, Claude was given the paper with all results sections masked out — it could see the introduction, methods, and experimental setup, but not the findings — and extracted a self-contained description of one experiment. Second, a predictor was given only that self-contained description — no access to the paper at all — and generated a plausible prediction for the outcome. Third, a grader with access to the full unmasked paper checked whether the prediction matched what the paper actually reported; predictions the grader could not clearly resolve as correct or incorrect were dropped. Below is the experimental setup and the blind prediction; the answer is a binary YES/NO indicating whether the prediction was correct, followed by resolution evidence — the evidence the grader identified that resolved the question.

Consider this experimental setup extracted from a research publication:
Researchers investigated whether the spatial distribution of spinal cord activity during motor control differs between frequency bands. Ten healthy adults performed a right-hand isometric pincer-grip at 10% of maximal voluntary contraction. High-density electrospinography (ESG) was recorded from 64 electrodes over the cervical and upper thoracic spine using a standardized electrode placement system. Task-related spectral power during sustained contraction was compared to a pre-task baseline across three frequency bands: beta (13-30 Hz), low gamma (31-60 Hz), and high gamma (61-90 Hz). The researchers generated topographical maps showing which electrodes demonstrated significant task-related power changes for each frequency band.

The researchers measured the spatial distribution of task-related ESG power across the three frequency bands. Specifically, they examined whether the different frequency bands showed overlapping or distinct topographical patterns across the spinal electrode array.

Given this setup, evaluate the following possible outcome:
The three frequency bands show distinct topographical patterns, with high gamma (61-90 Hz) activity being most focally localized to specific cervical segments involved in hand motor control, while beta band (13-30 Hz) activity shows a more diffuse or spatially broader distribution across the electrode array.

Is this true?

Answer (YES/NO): NO